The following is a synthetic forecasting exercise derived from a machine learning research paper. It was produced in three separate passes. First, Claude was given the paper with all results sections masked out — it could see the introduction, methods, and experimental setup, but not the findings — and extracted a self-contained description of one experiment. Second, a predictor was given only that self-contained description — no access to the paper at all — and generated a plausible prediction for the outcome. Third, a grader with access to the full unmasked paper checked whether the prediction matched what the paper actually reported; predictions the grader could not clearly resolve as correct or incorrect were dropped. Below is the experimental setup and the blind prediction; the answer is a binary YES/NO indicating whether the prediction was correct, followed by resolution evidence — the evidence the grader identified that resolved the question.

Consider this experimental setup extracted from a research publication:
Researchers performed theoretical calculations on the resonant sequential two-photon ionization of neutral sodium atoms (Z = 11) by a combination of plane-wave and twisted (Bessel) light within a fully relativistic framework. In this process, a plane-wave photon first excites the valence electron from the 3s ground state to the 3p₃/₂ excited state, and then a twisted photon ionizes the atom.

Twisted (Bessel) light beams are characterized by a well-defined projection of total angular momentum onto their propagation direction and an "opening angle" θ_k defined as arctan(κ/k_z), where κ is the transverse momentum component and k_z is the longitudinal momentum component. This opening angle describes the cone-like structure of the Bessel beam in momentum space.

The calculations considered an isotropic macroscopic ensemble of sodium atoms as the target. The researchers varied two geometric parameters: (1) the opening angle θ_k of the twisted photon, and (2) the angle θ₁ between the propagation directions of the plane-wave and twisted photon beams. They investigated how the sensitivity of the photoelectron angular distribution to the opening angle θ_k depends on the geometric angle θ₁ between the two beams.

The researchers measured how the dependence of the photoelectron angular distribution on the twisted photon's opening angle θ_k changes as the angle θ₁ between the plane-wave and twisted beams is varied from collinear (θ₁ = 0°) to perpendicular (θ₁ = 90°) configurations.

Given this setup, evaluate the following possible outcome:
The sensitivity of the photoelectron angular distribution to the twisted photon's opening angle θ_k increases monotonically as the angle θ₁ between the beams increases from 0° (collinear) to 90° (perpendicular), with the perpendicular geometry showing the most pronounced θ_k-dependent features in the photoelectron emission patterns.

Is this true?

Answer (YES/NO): YES